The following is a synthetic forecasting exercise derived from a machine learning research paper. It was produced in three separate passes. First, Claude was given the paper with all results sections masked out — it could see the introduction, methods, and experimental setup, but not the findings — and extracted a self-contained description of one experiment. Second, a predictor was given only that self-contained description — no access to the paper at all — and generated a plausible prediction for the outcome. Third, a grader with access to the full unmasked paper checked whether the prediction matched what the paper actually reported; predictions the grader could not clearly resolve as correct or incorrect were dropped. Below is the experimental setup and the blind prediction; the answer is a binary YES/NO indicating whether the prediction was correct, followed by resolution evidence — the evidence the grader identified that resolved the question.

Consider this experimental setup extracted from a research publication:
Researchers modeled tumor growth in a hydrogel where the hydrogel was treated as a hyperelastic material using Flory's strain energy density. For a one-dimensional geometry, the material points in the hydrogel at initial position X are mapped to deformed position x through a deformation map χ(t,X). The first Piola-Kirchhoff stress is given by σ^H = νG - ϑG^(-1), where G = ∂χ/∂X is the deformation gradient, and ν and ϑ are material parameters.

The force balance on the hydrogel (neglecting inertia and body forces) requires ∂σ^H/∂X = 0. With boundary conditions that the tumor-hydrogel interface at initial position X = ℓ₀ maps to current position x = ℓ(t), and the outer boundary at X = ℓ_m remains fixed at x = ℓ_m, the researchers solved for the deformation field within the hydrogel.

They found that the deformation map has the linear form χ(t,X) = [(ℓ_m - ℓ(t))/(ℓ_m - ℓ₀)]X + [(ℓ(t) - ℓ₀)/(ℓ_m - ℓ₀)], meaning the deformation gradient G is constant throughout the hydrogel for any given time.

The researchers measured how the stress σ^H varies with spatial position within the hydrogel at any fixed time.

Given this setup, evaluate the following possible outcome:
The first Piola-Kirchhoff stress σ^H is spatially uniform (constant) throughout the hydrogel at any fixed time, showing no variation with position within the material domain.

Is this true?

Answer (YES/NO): YES